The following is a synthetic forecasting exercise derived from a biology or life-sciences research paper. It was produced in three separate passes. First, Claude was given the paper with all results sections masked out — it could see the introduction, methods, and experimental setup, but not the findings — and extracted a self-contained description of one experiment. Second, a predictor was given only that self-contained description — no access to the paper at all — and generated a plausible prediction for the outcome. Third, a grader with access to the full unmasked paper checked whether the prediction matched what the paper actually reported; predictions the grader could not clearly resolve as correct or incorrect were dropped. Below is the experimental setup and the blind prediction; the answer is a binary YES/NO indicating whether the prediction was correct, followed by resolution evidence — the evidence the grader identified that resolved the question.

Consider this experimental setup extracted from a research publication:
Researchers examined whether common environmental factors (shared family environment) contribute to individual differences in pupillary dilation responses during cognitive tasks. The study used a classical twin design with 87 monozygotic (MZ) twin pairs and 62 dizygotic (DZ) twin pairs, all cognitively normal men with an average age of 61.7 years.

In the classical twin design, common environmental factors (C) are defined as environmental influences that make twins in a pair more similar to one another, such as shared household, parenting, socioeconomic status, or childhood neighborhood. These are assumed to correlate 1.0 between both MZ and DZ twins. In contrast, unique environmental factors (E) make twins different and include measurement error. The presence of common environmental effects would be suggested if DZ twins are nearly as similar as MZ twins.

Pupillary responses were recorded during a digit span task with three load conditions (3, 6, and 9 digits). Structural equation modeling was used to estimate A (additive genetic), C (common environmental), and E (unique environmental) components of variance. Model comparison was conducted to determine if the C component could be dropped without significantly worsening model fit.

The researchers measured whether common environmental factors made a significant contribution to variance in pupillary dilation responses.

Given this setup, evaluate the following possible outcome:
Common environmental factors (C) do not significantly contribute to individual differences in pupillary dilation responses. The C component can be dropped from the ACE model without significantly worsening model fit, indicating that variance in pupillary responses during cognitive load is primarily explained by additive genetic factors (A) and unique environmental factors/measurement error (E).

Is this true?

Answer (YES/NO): YES